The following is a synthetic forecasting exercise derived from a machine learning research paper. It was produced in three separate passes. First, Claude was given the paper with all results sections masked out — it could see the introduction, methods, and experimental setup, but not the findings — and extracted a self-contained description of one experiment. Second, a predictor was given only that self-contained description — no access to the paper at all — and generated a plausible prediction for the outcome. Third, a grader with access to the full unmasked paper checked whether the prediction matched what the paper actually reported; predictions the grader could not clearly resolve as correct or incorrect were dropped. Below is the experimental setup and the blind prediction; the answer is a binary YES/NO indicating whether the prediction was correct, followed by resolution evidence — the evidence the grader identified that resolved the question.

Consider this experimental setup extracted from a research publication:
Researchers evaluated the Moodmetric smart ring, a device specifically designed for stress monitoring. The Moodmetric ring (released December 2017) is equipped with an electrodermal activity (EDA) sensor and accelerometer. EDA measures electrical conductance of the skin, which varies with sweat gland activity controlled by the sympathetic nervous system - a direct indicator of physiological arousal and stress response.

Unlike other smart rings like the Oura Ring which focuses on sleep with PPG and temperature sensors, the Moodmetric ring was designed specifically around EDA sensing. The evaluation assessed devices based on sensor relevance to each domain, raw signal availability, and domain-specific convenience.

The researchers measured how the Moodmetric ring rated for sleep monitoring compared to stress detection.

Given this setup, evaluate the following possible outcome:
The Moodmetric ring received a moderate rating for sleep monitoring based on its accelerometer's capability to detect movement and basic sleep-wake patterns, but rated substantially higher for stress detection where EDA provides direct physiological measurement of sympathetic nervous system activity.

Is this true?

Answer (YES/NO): NO